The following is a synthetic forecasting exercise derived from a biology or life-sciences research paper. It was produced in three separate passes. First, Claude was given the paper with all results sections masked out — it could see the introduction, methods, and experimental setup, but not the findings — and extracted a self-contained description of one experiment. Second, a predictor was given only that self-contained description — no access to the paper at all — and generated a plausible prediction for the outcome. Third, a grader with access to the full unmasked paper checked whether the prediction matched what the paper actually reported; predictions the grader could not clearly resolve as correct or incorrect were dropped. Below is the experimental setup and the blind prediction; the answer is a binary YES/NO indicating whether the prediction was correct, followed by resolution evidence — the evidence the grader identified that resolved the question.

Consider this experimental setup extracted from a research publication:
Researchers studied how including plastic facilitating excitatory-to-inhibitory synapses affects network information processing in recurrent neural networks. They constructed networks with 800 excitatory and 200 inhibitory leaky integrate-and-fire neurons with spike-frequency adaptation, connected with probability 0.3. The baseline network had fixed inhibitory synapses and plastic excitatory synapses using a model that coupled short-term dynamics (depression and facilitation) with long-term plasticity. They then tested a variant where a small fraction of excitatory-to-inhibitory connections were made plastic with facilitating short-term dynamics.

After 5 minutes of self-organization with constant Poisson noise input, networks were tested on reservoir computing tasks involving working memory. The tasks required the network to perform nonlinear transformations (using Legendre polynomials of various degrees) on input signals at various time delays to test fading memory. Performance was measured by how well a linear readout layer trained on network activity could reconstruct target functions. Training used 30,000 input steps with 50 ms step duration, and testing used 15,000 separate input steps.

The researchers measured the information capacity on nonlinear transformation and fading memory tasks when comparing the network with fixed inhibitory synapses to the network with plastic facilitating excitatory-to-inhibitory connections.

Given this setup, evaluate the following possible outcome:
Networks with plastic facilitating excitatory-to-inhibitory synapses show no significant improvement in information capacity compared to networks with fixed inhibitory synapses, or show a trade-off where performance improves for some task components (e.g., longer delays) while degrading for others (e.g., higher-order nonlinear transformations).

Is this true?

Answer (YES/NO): NO